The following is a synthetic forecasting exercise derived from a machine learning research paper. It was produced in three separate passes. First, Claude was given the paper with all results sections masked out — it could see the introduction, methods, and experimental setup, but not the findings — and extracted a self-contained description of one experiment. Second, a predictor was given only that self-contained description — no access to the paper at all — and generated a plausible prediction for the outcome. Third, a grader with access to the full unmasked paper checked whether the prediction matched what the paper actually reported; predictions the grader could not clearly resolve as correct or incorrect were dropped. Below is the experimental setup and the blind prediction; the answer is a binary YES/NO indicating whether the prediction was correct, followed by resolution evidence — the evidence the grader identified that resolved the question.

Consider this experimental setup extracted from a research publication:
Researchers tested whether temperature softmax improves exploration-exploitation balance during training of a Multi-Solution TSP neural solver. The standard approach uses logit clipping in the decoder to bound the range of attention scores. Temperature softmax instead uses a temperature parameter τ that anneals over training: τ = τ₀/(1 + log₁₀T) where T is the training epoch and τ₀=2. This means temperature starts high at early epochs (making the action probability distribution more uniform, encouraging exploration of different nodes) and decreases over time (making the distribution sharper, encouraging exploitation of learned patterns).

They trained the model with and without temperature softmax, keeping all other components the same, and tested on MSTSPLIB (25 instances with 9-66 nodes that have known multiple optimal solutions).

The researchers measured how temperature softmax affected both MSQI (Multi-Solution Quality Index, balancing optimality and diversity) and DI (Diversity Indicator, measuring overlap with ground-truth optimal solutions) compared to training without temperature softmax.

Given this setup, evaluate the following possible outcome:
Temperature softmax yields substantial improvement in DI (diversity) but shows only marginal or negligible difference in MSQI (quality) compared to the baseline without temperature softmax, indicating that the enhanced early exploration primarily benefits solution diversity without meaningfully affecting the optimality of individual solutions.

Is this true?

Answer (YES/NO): NO